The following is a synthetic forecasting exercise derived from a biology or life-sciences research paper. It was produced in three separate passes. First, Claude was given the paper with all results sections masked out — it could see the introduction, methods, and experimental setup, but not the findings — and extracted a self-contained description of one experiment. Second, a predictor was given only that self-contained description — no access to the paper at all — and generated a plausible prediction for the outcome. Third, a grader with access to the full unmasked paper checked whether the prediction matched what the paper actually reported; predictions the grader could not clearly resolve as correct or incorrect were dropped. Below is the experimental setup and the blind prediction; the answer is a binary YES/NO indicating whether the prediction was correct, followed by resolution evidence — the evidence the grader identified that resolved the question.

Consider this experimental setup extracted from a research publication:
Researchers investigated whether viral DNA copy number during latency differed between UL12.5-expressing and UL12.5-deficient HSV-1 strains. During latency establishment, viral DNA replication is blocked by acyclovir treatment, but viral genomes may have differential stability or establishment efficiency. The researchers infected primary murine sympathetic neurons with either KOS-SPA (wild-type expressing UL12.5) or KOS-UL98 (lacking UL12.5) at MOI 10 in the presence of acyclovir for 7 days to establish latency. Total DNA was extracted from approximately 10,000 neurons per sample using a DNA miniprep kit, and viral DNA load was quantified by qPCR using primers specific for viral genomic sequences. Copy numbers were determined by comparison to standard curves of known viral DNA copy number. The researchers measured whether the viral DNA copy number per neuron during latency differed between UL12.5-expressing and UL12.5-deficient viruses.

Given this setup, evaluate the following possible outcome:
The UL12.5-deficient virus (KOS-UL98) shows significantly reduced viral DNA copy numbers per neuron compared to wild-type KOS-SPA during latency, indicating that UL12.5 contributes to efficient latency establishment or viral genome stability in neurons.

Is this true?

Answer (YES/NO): NO